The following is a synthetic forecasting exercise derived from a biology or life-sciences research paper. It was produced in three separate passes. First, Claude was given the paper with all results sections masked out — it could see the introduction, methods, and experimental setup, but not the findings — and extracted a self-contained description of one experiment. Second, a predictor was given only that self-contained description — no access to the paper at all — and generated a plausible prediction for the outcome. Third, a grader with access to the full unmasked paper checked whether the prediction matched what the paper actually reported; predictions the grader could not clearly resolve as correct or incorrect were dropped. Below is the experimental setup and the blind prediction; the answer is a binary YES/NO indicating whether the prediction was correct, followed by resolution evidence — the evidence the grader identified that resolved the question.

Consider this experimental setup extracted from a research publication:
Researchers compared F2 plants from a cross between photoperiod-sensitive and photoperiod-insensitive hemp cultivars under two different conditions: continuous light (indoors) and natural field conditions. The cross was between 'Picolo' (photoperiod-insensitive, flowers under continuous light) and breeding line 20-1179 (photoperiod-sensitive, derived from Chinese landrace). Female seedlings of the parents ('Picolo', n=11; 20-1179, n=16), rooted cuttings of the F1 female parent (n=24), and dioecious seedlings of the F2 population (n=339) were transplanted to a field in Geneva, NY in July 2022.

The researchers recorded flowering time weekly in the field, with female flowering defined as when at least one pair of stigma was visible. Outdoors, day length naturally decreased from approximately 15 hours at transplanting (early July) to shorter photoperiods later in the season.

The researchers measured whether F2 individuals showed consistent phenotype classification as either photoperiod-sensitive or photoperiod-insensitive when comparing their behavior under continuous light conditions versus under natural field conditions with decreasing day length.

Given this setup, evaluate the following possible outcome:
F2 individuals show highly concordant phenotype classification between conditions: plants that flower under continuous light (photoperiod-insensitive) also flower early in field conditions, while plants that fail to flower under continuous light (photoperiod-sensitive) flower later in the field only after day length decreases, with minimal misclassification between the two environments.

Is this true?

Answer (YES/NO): NO